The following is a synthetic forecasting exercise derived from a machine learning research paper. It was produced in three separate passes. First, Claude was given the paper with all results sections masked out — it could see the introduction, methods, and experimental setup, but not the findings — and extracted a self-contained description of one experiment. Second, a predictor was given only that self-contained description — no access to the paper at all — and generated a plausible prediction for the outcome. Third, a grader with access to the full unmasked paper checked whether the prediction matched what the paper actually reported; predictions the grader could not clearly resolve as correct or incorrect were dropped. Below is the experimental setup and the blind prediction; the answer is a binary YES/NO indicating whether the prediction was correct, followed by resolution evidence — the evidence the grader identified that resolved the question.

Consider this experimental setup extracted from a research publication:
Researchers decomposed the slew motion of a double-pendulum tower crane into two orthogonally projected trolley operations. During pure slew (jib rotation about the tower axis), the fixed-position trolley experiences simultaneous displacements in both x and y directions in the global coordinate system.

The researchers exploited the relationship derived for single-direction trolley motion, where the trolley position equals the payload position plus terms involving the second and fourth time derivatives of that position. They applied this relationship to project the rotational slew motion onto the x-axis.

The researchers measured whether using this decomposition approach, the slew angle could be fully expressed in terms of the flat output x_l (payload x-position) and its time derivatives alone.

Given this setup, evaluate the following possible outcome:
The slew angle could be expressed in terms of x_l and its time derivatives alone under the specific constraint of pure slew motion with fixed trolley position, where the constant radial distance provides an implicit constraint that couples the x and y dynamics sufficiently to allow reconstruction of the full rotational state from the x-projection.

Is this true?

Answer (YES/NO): YES